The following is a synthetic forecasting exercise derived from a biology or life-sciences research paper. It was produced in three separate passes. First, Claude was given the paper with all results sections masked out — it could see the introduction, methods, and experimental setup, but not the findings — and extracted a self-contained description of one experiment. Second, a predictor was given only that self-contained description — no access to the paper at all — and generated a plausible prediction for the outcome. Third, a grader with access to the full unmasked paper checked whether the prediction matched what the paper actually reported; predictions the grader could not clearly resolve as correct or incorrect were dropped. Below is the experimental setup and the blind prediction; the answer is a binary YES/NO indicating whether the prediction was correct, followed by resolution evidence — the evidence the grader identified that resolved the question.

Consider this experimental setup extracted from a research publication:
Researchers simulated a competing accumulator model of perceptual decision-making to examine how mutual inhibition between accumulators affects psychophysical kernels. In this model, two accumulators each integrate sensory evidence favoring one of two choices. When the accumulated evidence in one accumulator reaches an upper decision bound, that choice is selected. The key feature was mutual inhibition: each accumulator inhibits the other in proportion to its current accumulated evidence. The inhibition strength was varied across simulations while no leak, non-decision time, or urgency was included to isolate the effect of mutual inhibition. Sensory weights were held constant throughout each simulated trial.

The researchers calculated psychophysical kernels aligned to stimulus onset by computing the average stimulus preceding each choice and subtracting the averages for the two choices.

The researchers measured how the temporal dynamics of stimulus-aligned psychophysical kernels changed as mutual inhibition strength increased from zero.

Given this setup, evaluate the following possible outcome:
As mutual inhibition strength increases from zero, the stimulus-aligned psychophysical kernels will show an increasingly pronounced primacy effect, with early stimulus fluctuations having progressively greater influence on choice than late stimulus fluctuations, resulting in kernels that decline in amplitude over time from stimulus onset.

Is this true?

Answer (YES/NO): YES